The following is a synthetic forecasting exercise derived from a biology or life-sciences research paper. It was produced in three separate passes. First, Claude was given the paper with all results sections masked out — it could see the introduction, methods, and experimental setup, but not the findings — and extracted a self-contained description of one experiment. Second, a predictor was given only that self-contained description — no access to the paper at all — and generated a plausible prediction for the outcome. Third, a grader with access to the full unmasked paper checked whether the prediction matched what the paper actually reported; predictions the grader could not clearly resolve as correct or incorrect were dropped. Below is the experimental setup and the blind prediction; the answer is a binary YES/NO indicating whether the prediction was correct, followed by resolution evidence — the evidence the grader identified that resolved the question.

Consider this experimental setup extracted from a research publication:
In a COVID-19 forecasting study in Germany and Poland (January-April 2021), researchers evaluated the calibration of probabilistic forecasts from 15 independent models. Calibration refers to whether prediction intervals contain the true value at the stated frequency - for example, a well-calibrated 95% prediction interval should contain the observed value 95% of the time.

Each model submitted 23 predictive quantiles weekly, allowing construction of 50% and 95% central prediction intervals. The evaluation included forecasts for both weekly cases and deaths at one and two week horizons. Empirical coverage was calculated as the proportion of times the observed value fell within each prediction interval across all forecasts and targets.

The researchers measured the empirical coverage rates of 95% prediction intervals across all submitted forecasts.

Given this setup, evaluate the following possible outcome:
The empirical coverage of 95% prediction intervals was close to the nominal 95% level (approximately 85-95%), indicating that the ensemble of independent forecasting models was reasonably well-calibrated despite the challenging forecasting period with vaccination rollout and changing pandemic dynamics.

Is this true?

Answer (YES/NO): NO